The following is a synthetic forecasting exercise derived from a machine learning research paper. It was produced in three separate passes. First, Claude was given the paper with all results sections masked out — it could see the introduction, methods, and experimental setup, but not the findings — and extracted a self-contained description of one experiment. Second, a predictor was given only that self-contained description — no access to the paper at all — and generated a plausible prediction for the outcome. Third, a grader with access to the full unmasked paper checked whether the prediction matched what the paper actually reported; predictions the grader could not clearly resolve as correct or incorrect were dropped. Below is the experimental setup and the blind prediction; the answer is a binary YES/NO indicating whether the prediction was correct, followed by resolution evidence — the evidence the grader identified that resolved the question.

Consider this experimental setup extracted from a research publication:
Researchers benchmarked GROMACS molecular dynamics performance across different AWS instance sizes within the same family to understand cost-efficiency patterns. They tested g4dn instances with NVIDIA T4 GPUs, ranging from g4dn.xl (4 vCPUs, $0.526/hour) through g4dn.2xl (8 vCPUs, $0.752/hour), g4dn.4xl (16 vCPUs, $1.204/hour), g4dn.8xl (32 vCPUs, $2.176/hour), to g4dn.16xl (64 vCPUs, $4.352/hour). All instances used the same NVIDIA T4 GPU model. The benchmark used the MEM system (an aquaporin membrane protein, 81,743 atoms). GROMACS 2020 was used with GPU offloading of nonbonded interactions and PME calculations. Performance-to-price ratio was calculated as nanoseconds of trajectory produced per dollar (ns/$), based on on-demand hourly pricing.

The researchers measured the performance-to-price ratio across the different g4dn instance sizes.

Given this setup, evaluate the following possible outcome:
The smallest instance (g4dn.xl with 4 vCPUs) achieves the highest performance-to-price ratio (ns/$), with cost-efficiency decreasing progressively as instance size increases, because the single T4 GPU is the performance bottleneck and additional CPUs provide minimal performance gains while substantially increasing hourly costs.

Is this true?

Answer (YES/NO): YES